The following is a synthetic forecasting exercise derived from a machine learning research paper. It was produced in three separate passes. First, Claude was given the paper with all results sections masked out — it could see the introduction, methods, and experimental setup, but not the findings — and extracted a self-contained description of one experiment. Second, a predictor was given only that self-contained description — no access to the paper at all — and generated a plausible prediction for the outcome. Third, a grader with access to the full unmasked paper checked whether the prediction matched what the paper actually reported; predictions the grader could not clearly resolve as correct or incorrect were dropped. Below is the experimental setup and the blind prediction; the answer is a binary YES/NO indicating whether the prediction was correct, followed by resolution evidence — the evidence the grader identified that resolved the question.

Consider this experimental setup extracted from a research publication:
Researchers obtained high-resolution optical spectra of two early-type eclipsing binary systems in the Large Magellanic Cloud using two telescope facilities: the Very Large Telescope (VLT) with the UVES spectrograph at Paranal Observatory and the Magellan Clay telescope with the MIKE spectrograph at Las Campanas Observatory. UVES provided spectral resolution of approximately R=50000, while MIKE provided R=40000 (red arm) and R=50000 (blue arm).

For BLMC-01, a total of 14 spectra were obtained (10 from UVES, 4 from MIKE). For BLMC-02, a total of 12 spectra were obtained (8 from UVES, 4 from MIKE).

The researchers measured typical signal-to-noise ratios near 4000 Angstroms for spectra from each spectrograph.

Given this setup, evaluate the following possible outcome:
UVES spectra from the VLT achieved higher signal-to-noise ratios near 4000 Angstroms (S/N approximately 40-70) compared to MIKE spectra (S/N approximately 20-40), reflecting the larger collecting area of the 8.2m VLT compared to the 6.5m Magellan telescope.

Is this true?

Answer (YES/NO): NO